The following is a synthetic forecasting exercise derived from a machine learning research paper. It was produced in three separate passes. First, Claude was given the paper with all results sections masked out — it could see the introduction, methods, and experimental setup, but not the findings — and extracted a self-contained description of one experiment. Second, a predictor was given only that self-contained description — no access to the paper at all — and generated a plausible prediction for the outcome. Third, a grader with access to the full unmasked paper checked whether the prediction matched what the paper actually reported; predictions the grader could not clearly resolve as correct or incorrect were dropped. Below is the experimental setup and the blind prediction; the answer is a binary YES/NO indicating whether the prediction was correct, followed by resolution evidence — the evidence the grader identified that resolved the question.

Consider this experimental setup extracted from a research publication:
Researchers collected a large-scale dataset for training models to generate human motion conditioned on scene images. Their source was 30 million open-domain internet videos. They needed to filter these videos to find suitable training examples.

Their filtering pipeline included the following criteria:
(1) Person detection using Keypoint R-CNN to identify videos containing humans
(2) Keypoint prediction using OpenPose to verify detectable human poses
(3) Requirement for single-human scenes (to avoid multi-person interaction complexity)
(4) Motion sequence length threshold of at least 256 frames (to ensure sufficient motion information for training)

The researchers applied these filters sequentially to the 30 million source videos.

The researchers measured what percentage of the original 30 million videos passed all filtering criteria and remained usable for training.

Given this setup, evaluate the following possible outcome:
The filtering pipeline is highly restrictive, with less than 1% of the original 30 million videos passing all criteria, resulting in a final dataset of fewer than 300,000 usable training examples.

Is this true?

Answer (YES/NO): NO